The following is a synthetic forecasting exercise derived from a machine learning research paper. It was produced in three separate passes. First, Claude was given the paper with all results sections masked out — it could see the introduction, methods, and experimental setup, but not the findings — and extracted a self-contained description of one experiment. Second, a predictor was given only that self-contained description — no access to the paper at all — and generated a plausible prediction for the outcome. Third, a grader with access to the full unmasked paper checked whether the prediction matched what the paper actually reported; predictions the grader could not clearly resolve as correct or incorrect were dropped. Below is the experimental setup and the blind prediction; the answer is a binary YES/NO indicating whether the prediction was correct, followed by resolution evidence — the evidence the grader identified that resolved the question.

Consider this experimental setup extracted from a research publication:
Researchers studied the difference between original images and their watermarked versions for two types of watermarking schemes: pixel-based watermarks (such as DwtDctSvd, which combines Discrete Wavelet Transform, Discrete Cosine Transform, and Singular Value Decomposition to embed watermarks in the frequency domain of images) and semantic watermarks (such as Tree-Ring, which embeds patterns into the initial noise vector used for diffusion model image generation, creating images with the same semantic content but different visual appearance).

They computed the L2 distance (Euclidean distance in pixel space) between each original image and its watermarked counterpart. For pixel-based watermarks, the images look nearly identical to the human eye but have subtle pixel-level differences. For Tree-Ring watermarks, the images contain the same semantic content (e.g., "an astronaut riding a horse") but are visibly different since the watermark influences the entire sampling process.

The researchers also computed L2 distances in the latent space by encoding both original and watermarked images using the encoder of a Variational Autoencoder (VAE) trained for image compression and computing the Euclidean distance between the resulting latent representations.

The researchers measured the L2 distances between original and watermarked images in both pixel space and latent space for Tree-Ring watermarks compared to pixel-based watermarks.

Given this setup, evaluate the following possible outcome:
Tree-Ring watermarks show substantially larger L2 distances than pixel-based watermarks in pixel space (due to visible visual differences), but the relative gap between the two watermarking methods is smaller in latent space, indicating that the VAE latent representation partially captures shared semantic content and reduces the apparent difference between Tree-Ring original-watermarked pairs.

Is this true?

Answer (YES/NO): NO